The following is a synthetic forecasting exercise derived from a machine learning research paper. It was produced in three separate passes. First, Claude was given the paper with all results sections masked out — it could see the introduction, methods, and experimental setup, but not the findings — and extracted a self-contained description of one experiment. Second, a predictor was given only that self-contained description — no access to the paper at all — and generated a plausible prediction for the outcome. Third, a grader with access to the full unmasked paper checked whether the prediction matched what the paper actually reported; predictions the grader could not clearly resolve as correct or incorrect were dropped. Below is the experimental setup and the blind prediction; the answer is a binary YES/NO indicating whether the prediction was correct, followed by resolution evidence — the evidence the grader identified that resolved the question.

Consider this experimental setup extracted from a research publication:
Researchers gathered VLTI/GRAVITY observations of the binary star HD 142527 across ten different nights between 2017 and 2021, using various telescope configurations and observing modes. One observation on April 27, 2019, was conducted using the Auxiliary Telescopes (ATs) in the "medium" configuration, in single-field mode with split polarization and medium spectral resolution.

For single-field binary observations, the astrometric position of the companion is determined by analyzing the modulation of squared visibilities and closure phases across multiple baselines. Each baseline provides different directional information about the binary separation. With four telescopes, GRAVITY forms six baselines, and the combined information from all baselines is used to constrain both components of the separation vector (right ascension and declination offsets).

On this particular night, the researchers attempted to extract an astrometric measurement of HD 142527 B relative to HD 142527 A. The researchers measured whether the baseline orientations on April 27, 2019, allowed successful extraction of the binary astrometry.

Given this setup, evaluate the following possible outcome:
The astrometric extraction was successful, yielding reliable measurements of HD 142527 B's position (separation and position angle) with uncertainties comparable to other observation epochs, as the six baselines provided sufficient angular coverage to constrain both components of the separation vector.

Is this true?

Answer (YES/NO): NO